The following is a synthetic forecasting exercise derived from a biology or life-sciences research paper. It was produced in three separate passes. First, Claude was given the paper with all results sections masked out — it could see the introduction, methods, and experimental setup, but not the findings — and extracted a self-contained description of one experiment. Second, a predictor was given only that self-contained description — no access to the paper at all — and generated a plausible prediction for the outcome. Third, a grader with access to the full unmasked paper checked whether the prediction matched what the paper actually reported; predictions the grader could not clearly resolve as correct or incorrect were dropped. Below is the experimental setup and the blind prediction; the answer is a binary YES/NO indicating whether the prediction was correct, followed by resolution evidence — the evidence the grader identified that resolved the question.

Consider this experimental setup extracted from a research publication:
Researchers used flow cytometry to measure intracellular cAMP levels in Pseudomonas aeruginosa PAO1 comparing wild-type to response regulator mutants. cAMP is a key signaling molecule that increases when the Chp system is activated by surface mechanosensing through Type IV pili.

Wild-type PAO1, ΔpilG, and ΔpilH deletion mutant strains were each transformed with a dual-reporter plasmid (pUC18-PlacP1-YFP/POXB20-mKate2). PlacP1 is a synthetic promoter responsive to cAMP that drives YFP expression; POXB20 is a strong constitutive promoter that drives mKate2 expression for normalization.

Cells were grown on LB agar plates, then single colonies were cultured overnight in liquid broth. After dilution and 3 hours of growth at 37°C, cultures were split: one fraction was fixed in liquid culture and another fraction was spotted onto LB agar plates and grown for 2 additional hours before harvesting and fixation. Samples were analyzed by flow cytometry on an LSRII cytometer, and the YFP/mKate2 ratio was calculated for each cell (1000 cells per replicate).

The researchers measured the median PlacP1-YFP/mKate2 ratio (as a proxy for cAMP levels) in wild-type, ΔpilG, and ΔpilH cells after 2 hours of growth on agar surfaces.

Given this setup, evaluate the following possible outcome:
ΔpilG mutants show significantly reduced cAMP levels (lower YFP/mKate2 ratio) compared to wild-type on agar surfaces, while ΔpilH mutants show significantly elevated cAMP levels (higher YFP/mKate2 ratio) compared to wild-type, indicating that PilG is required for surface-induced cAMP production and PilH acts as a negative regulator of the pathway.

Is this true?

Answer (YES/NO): YES